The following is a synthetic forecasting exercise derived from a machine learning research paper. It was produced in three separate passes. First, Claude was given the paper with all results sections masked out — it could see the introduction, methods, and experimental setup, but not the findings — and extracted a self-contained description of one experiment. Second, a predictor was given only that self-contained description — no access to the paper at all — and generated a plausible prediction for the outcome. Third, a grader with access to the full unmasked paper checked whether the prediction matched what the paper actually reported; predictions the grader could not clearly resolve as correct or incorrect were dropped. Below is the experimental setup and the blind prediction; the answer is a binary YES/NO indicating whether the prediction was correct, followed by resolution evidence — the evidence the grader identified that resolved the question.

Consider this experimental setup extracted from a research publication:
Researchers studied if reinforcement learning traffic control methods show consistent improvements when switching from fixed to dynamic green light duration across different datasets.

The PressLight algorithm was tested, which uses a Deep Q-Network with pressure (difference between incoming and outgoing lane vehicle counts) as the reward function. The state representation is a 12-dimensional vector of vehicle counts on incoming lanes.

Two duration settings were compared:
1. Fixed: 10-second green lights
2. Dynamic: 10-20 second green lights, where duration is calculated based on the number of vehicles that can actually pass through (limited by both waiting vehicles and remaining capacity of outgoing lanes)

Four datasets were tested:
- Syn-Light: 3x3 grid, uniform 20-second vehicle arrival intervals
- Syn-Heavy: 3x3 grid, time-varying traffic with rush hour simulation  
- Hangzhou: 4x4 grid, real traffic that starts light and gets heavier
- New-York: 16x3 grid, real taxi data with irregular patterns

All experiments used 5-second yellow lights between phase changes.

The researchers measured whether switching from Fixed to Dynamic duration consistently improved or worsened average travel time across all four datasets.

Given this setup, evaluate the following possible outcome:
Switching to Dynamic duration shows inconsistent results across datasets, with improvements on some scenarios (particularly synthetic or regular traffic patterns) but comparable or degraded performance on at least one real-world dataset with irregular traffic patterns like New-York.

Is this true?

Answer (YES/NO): NO